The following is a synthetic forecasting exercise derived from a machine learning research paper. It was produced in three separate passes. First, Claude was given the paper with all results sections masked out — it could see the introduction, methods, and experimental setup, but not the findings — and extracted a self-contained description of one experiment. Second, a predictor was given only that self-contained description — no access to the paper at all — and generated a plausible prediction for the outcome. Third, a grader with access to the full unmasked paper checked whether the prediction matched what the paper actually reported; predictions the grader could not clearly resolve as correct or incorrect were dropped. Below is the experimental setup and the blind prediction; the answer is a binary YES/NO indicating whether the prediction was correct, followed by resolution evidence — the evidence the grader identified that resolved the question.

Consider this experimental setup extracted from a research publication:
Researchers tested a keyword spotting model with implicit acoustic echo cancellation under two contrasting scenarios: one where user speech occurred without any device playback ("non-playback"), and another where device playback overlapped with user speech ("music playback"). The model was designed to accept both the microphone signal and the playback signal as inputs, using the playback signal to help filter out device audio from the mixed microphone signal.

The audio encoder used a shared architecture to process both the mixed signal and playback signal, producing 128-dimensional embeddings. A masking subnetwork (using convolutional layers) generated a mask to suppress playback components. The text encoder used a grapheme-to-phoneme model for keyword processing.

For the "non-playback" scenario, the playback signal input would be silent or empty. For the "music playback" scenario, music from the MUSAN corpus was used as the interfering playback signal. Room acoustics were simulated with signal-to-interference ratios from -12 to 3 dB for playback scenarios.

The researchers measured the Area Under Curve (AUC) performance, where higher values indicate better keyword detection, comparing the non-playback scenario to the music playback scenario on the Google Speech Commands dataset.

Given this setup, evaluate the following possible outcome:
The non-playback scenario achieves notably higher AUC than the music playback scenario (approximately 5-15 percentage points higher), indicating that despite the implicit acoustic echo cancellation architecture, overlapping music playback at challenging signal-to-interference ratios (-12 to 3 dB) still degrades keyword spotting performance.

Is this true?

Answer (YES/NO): NO